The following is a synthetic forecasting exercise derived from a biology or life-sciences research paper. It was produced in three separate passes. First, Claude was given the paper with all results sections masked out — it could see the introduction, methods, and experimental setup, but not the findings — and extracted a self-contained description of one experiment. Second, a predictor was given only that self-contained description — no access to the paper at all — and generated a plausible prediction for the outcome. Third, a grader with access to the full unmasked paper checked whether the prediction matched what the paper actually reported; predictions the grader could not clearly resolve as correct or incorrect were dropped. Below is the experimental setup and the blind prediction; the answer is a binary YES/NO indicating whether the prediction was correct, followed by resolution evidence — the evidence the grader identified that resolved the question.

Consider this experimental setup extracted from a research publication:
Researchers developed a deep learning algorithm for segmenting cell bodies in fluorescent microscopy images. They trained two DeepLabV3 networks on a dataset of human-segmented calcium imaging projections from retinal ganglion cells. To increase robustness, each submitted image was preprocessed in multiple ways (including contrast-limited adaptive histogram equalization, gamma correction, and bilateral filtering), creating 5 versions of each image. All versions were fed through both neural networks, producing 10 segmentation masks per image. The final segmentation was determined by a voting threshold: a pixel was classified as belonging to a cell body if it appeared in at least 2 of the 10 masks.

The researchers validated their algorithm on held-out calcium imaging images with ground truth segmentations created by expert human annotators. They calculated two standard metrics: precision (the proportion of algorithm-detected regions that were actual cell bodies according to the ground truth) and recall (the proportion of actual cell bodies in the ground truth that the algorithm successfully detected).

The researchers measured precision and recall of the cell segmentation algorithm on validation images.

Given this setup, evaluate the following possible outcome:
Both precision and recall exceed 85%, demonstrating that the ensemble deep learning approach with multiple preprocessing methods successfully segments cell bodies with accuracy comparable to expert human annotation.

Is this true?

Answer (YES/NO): NO